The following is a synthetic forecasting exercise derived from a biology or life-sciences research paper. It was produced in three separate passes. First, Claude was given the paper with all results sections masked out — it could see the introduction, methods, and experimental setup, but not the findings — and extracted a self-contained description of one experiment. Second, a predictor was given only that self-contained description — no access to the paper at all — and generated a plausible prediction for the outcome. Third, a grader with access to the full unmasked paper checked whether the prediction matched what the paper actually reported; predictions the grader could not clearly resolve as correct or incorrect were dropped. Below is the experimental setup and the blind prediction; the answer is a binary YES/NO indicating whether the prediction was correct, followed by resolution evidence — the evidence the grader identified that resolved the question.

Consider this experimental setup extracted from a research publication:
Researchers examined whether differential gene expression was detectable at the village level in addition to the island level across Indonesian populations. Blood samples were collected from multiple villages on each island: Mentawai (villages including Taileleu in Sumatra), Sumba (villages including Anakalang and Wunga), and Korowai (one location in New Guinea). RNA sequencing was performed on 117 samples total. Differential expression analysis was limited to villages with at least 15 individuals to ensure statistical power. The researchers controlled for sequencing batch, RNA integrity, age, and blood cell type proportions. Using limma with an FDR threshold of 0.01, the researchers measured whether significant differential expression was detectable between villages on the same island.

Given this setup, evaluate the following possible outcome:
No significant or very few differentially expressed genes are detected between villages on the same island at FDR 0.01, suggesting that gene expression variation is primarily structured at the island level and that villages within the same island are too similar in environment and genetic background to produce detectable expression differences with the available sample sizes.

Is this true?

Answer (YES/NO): YES